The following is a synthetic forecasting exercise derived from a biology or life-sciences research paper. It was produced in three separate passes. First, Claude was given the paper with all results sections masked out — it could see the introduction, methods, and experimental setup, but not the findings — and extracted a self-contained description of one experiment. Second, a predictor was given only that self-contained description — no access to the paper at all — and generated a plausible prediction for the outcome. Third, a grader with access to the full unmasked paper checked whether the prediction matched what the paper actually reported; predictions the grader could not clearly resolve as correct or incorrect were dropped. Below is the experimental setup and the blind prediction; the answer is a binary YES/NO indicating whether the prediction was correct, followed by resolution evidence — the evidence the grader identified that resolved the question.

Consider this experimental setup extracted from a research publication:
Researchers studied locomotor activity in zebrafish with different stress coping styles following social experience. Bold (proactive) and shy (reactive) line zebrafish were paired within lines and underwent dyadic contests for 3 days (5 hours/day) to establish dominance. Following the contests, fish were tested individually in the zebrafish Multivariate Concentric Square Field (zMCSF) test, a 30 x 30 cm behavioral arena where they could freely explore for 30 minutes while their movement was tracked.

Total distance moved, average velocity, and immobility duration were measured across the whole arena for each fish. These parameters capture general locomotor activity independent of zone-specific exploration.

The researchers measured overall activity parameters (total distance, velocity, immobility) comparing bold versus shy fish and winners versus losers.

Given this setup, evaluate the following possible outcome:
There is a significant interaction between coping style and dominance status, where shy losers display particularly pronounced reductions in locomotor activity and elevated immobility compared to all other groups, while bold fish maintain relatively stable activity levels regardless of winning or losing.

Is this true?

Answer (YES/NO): NO